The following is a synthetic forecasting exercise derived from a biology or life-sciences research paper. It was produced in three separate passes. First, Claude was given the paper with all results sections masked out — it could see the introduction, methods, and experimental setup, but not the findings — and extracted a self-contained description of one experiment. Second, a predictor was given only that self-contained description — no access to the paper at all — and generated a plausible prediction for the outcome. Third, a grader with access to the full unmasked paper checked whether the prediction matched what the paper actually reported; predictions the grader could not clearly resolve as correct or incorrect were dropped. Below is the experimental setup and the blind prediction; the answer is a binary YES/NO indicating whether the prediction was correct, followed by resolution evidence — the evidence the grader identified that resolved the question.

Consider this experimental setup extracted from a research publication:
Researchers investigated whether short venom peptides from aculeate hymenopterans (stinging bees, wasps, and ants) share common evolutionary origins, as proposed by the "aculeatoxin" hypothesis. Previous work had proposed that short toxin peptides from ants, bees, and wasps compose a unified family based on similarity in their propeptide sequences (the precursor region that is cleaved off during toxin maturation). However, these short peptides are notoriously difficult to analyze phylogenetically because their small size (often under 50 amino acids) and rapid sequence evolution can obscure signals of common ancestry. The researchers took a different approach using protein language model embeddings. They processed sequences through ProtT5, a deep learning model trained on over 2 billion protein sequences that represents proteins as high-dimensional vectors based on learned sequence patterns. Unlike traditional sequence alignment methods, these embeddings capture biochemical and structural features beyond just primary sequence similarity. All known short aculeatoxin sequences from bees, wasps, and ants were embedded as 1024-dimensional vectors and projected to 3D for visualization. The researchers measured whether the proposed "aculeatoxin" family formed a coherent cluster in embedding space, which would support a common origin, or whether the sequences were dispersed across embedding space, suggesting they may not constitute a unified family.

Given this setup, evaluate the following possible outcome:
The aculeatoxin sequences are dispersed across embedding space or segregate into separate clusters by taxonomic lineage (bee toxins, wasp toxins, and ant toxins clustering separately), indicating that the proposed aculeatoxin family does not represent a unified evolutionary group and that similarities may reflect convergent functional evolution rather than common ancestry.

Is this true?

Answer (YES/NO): NO